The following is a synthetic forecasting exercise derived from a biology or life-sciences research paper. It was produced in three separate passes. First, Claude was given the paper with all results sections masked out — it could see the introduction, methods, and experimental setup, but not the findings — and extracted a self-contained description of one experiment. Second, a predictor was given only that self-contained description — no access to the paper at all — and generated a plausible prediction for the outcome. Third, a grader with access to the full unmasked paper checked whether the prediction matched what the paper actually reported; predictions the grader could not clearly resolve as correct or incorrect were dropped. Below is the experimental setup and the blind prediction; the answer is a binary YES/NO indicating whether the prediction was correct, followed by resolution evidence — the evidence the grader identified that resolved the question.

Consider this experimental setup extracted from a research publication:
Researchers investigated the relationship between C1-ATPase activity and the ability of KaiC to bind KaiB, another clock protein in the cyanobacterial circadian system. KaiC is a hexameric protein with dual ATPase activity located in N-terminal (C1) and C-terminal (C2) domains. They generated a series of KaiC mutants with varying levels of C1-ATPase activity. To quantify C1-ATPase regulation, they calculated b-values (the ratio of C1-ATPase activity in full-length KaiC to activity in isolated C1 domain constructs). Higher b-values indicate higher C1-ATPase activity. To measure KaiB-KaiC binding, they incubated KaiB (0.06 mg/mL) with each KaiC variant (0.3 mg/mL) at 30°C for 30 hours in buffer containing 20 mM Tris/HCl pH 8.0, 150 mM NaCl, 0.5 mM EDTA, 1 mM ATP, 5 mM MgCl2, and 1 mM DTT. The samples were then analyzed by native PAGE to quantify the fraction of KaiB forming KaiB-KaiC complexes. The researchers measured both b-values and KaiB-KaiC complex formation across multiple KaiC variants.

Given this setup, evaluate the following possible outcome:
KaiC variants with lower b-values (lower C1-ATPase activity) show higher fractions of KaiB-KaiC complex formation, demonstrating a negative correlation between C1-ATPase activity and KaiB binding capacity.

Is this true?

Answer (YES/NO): YES